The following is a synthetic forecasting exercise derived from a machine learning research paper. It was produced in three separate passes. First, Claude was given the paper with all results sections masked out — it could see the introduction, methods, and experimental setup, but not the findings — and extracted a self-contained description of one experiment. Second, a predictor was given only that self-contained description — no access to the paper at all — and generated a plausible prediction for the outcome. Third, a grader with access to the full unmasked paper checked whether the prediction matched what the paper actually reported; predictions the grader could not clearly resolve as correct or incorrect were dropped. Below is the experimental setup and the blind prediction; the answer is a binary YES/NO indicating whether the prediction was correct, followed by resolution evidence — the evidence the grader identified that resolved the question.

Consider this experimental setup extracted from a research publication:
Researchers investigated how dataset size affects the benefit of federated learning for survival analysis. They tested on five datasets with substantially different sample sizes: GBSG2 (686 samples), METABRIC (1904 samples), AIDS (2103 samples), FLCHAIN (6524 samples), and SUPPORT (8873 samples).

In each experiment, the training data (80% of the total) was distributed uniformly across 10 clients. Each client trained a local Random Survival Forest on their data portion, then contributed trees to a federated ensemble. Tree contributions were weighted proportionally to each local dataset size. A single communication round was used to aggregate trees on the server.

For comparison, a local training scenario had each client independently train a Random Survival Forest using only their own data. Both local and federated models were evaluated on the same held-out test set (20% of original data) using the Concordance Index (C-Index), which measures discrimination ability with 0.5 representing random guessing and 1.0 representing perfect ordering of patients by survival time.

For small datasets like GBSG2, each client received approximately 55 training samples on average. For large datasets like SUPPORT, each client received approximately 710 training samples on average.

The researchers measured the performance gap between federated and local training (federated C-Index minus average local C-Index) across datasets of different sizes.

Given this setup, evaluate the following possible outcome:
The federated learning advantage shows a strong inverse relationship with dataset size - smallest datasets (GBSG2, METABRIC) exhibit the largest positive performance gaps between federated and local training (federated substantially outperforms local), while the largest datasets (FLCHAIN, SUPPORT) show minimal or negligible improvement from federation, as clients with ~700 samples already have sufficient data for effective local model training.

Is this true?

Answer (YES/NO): NO